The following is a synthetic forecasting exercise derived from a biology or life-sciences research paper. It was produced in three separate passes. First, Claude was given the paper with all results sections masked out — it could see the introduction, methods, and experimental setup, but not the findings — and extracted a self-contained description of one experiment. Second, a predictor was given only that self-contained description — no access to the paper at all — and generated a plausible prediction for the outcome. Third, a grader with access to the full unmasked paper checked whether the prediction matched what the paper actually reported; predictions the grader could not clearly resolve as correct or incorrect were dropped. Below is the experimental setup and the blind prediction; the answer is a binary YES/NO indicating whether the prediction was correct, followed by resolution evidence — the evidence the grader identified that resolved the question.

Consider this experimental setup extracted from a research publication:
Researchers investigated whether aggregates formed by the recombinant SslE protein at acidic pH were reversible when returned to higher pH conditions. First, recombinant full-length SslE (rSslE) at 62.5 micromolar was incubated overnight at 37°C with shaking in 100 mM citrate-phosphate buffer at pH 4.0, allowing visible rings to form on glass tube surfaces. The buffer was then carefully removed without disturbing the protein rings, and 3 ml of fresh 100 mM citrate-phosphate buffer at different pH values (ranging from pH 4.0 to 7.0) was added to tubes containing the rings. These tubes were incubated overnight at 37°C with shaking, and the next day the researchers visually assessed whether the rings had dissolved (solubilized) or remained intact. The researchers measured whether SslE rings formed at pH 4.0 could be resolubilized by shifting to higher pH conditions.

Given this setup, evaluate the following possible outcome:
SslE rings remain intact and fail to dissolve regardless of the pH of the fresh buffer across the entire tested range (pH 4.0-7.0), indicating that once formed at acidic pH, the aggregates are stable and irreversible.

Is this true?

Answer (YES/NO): NO